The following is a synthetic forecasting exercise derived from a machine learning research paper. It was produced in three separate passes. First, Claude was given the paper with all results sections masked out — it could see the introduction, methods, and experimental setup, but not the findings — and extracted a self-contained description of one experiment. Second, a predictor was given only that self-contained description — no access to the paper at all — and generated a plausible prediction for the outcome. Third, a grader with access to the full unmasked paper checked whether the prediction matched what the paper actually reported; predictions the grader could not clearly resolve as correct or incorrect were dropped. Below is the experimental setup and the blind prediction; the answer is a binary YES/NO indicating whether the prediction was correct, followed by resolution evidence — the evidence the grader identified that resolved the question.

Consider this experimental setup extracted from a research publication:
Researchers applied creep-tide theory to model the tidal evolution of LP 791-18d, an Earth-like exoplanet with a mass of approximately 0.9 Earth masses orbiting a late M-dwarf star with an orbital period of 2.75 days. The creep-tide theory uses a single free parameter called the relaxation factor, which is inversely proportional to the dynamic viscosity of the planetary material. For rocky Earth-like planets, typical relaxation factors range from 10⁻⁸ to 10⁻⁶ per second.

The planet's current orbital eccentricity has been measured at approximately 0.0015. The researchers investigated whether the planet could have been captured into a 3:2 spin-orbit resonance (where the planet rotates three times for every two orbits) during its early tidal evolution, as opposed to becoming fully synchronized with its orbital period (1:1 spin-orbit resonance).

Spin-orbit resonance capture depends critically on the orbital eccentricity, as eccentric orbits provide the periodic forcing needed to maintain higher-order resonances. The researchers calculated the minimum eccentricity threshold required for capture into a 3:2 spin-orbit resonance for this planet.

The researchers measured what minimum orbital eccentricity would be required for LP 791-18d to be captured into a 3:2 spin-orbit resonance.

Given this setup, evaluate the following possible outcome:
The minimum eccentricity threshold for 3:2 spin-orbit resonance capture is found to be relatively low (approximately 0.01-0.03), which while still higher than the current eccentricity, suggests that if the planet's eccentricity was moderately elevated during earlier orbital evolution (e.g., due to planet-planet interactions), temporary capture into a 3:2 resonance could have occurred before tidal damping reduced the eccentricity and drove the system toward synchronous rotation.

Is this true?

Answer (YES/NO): NO